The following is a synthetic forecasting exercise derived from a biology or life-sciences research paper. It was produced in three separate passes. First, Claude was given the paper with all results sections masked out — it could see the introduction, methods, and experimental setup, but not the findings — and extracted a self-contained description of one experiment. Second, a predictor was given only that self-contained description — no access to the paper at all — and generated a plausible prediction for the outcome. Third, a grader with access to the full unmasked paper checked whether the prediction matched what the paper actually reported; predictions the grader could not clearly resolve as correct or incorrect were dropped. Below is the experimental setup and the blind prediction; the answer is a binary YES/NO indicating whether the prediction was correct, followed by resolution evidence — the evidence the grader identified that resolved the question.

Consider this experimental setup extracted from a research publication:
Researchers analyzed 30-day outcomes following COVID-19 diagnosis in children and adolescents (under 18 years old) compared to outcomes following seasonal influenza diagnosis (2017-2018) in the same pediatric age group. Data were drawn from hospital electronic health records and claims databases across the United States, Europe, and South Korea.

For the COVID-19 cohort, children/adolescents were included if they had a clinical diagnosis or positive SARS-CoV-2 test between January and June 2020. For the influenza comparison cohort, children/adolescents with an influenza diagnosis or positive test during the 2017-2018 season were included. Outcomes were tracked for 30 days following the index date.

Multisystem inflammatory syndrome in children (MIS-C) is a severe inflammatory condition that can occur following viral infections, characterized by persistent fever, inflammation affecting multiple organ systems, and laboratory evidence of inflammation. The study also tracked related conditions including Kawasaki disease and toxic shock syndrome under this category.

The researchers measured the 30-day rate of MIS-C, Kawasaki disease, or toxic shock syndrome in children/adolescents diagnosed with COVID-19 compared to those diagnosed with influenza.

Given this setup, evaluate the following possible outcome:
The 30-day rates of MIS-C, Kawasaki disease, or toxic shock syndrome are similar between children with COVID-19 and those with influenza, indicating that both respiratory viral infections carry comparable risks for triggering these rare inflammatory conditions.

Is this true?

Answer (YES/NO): NO